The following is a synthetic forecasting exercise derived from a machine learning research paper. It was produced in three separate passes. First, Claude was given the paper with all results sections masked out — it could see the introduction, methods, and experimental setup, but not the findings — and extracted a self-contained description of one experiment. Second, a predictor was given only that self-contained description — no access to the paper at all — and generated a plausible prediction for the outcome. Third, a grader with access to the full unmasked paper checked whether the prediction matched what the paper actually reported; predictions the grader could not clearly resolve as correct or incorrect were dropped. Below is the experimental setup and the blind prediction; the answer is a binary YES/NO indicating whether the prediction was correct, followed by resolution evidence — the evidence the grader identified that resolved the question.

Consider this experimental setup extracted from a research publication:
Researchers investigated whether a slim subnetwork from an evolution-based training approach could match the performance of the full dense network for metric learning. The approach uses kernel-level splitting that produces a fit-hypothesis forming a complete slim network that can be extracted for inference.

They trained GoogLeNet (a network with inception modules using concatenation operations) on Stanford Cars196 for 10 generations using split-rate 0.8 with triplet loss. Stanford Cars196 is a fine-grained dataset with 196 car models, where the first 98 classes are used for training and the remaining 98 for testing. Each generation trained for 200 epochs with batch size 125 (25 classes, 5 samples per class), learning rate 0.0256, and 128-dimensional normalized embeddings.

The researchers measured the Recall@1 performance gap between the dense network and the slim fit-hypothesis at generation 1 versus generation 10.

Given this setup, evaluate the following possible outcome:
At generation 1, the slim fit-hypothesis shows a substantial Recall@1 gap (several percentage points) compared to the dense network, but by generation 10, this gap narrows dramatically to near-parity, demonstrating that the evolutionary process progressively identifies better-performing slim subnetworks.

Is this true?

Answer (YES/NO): YES